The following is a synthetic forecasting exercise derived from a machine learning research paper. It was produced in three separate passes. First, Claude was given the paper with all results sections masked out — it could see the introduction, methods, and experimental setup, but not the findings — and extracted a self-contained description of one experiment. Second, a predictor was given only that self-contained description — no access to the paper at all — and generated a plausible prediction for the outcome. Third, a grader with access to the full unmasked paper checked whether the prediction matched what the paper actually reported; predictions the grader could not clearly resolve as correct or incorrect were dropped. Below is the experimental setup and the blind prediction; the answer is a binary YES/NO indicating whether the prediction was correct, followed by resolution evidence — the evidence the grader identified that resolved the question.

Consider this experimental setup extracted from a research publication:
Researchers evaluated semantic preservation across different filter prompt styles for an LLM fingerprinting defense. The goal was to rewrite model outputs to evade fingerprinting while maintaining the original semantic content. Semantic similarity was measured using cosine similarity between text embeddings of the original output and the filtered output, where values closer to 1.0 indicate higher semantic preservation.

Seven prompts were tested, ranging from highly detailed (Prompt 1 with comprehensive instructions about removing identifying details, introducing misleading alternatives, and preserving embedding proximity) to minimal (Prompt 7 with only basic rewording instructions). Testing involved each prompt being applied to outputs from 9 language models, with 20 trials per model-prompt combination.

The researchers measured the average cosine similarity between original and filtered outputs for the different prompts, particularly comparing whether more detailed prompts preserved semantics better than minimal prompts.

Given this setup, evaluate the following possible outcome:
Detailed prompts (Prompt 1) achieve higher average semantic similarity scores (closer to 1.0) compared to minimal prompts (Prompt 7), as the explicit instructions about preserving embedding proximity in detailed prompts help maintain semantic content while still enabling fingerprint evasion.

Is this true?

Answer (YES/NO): YES